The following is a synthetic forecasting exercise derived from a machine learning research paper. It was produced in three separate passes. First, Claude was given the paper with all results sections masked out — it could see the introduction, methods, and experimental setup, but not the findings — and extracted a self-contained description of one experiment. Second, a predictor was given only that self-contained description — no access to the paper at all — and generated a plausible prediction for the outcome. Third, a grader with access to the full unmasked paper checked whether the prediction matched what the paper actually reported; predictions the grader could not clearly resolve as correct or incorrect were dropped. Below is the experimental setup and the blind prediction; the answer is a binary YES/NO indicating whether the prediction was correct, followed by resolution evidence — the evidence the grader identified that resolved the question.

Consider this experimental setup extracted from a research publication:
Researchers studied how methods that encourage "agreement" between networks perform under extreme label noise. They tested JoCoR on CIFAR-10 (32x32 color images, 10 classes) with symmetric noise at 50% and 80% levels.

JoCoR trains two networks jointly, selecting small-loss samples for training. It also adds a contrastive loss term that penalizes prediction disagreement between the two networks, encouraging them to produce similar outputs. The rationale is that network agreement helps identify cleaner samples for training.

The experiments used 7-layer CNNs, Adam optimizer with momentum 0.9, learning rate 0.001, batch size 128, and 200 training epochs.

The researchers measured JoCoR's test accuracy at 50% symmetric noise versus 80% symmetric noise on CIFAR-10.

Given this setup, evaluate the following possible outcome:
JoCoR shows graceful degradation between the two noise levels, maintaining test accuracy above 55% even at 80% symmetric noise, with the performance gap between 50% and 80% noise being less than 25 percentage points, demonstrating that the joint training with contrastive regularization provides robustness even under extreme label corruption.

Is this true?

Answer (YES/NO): NO